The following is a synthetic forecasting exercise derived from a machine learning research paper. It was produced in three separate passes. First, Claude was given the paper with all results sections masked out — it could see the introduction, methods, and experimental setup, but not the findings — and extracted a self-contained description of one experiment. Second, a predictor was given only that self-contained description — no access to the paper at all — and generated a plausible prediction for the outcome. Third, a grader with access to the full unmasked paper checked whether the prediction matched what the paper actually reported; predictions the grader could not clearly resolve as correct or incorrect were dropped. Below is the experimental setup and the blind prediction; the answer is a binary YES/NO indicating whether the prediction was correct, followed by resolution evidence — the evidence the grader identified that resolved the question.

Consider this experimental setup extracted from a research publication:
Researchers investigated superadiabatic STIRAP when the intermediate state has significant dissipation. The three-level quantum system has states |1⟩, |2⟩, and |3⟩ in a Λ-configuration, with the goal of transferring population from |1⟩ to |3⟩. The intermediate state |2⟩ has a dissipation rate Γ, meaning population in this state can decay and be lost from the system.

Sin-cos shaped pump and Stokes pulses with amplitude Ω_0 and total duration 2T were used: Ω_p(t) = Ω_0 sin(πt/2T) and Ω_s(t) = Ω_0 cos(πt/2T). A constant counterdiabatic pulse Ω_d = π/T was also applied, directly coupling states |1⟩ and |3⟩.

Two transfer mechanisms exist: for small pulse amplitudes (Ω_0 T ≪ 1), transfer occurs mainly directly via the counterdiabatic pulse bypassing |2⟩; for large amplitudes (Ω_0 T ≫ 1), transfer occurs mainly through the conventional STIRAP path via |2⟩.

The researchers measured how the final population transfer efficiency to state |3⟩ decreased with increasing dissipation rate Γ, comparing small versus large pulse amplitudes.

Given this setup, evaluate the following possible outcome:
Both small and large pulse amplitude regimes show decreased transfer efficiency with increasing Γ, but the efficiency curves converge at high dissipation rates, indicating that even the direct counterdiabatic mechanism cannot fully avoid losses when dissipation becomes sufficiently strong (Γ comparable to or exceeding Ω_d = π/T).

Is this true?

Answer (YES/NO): NO